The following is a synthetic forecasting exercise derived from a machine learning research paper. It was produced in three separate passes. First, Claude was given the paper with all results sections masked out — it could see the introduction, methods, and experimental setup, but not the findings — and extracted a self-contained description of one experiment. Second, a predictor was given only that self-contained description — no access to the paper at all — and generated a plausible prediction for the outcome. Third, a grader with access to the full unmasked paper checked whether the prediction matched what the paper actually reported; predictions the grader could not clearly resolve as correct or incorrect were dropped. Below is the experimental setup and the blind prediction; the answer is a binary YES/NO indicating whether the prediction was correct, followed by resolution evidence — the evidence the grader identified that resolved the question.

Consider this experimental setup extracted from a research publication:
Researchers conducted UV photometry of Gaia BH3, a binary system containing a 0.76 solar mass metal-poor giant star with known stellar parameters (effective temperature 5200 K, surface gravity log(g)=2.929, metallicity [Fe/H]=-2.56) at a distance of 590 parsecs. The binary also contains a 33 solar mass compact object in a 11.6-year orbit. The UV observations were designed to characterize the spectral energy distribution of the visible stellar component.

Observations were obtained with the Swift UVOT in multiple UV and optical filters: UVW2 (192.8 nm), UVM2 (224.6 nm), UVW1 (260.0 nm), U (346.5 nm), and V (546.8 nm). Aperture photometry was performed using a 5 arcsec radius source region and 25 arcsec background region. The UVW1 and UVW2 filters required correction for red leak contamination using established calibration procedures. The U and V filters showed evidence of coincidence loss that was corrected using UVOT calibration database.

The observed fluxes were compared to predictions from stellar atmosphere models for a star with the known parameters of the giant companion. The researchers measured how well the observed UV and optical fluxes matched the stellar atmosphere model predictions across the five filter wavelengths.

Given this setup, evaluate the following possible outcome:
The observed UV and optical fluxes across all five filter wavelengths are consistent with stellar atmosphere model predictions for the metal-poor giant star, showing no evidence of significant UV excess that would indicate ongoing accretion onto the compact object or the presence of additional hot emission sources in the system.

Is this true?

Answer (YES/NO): YES